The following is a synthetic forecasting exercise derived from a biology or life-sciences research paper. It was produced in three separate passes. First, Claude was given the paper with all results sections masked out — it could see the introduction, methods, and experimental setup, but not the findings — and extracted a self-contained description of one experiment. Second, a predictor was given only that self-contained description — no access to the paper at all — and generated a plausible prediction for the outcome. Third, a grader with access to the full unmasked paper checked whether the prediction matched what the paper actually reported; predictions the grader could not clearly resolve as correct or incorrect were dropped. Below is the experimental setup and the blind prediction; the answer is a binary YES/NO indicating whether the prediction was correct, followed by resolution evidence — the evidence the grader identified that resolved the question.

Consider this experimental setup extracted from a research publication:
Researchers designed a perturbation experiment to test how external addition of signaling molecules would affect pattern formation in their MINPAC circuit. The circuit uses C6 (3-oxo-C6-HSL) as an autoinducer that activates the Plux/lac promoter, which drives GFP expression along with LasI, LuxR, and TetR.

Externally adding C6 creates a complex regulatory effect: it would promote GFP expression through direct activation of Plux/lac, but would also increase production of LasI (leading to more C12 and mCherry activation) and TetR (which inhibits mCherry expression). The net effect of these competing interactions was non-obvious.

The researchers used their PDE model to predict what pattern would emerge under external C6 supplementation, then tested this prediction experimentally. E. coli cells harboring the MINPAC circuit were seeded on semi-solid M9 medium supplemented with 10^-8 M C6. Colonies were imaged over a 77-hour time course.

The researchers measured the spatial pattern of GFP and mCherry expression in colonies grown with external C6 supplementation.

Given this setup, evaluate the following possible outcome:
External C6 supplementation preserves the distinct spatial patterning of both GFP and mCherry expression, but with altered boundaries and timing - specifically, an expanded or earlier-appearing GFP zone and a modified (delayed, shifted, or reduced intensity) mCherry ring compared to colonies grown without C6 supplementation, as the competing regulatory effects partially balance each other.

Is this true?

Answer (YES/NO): NO